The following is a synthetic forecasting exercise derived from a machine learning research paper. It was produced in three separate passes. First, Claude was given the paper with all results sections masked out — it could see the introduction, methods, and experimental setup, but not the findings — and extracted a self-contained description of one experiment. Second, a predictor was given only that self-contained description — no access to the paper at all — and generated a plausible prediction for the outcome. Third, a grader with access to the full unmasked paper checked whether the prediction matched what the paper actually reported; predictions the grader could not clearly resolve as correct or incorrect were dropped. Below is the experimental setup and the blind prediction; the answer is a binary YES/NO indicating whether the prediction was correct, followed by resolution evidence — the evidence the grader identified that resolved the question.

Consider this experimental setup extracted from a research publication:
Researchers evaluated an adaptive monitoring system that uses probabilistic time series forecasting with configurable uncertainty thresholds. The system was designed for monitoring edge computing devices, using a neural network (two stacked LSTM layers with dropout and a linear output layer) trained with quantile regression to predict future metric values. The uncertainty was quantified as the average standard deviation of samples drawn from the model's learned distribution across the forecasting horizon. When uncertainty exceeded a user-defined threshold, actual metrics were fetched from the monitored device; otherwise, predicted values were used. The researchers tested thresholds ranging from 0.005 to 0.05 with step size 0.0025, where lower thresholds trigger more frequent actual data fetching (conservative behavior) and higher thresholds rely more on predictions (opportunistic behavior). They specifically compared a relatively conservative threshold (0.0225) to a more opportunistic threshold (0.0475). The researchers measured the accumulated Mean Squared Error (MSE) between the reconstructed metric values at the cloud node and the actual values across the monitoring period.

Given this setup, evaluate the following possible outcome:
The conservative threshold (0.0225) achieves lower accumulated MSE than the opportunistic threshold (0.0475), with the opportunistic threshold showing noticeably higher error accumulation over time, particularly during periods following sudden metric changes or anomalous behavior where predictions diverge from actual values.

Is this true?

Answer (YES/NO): NO